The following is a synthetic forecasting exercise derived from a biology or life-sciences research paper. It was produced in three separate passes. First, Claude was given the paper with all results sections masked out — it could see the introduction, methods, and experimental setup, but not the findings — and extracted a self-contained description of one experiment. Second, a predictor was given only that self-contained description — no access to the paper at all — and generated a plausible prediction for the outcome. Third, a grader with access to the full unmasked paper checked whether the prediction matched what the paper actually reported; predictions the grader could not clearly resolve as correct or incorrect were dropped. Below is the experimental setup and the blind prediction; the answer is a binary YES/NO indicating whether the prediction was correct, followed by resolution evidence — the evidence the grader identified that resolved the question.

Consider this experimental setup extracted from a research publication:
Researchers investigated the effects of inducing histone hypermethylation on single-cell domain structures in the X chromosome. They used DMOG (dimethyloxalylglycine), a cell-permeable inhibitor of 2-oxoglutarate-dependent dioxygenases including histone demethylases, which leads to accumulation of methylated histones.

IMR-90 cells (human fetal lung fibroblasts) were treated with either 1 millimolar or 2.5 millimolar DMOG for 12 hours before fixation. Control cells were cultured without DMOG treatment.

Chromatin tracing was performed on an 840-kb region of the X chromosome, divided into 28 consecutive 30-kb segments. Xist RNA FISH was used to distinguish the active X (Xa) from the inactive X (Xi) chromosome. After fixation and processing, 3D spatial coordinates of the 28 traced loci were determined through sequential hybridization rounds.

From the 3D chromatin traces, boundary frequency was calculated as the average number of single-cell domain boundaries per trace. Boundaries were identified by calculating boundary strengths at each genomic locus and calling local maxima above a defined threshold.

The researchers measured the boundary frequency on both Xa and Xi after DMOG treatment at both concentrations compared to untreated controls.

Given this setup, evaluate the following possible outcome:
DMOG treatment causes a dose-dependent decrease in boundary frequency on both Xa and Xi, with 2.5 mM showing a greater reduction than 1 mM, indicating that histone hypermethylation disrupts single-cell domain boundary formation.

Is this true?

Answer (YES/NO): NO